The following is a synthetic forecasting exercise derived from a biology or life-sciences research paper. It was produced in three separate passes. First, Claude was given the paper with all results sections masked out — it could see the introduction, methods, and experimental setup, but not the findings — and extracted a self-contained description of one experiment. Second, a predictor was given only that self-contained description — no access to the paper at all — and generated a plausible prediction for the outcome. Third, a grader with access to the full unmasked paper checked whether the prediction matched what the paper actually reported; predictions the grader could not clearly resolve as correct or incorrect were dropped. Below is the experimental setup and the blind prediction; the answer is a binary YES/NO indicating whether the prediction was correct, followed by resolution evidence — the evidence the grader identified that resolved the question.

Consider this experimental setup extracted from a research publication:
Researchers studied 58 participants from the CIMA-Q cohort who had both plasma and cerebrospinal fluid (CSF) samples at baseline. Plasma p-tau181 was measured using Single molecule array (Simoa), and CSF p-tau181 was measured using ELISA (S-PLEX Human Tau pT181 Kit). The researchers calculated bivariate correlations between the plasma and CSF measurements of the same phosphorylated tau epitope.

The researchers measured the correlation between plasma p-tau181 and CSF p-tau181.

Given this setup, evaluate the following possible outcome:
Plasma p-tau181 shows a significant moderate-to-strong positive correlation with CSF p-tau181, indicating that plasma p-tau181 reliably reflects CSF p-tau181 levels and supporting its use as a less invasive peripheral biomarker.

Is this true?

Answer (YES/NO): YES